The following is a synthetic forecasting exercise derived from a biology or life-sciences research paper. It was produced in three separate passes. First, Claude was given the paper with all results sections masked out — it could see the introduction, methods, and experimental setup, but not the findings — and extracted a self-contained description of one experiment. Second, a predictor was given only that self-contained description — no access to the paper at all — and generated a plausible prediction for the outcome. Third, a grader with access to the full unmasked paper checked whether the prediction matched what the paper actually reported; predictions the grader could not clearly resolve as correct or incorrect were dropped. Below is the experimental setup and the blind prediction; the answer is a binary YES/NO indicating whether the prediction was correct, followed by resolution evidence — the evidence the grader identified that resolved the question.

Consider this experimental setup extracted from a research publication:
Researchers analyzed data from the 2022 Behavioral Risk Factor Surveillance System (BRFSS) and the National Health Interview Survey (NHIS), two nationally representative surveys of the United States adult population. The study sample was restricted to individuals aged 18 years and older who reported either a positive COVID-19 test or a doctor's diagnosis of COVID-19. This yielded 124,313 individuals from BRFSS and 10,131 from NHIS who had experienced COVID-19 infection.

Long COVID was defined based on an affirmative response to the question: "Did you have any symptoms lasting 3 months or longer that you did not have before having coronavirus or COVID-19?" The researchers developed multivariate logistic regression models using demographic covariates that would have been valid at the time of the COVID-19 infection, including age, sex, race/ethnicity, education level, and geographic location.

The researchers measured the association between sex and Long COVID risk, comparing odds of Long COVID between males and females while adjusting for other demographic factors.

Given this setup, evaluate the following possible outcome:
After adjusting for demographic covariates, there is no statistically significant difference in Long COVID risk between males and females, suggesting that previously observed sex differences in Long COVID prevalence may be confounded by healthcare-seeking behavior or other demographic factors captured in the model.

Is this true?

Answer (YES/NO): NO